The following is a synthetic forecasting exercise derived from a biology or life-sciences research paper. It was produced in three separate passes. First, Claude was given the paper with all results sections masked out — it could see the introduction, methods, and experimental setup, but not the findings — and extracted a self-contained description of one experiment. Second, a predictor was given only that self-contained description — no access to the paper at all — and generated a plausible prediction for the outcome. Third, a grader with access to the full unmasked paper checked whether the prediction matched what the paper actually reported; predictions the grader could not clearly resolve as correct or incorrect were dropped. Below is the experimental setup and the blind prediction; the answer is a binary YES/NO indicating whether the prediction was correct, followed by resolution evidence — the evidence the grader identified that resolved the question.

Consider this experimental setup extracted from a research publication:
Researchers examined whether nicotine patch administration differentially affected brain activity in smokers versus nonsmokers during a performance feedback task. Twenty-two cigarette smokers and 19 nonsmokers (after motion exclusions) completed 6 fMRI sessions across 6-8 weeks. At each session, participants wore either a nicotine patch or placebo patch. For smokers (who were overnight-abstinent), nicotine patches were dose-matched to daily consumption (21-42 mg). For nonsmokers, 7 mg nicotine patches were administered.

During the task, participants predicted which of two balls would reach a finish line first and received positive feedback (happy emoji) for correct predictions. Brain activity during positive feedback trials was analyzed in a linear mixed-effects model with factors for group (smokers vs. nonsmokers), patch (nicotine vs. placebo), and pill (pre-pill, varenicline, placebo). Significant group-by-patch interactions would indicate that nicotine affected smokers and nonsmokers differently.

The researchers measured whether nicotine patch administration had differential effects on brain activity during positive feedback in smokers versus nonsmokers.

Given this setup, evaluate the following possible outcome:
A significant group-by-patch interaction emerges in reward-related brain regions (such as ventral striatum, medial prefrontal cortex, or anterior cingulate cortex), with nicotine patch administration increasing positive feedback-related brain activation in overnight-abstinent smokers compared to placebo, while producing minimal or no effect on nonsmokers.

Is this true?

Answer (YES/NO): NO